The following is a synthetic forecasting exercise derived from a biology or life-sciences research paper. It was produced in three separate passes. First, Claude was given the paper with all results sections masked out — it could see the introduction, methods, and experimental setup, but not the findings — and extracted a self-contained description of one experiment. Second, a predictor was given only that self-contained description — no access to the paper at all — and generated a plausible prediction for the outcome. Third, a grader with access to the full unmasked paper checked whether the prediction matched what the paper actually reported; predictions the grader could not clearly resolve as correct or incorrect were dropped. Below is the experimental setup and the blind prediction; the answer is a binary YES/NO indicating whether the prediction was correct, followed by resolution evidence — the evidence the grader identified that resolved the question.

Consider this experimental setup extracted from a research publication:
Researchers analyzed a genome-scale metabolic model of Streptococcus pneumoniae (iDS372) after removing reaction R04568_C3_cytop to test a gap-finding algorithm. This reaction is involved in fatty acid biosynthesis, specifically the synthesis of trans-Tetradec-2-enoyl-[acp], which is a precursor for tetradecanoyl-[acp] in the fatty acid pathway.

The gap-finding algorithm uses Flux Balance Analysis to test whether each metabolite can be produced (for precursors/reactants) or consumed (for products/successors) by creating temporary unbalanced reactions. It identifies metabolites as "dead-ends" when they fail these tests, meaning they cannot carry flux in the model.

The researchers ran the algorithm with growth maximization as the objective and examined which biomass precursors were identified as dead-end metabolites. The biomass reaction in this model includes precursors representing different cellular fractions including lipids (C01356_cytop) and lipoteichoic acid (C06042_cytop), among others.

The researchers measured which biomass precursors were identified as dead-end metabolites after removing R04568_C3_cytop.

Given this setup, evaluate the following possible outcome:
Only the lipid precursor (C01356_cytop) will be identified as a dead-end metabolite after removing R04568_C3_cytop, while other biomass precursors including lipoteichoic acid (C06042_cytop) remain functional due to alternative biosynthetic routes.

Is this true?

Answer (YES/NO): NO